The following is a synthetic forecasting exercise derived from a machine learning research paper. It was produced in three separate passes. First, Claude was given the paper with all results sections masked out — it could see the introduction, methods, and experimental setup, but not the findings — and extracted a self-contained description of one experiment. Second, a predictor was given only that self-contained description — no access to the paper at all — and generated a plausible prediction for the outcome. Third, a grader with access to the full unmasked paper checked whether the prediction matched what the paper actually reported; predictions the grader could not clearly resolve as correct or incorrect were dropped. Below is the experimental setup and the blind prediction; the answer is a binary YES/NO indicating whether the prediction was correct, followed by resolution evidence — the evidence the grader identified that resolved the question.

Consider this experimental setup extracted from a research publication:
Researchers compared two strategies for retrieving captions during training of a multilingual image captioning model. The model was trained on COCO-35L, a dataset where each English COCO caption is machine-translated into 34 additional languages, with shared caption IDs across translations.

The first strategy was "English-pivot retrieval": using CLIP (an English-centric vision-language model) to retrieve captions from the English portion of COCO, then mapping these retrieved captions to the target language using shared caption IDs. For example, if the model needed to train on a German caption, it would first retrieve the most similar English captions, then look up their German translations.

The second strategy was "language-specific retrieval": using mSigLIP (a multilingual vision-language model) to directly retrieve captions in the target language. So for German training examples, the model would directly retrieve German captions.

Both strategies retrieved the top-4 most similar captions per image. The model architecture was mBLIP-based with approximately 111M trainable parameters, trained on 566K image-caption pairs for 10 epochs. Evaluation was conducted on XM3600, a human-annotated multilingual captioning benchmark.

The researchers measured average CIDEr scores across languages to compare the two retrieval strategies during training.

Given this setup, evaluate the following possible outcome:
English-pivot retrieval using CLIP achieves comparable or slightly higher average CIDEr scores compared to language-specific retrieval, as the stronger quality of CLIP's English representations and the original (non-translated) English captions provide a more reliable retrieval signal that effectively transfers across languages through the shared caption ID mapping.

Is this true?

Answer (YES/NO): NO